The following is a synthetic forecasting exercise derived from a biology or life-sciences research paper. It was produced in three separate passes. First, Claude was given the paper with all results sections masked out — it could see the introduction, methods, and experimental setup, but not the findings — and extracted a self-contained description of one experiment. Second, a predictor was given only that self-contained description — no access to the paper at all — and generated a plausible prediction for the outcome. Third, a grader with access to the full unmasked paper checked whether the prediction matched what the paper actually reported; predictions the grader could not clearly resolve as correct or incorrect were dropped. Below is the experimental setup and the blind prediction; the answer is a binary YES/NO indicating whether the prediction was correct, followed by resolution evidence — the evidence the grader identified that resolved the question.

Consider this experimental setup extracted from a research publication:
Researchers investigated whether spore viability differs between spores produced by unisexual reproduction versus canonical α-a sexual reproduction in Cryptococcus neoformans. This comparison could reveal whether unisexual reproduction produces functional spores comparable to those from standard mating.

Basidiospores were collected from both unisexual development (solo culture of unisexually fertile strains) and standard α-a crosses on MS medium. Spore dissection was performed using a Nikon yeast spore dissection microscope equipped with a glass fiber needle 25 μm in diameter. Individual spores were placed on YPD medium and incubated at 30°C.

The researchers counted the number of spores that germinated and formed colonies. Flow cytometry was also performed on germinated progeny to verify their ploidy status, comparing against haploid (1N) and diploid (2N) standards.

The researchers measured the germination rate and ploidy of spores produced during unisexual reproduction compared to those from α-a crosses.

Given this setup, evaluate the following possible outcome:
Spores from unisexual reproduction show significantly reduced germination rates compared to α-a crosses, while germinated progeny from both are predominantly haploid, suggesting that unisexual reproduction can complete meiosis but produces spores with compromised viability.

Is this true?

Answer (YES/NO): NO